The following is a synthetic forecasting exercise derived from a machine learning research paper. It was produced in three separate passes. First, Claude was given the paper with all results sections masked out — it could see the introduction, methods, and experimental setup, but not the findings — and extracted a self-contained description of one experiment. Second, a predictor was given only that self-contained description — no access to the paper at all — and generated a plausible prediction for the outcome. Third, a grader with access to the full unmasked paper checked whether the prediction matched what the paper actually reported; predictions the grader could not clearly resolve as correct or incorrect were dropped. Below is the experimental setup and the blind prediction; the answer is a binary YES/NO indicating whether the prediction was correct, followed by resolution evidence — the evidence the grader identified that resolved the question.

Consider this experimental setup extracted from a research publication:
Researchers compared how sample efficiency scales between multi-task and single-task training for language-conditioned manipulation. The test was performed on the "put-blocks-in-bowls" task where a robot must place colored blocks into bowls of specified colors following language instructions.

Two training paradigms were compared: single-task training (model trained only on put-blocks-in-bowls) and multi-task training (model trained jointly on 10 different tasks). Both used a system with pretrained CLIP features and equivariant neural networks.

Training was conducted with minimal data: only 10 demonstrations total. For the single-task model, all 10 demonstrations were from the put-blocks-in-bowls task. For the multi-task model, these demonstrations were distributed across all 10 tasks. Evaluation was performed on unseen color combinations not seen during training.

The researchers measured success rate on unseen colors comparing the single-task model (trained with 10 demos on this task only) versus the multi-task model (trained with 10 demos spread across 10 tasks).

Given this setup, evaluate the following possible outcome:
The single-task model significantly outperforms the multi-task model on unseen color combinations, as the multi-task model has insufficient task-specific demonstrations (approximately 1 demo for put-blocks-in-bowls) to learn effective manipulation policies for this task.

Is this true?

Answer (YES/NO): NO